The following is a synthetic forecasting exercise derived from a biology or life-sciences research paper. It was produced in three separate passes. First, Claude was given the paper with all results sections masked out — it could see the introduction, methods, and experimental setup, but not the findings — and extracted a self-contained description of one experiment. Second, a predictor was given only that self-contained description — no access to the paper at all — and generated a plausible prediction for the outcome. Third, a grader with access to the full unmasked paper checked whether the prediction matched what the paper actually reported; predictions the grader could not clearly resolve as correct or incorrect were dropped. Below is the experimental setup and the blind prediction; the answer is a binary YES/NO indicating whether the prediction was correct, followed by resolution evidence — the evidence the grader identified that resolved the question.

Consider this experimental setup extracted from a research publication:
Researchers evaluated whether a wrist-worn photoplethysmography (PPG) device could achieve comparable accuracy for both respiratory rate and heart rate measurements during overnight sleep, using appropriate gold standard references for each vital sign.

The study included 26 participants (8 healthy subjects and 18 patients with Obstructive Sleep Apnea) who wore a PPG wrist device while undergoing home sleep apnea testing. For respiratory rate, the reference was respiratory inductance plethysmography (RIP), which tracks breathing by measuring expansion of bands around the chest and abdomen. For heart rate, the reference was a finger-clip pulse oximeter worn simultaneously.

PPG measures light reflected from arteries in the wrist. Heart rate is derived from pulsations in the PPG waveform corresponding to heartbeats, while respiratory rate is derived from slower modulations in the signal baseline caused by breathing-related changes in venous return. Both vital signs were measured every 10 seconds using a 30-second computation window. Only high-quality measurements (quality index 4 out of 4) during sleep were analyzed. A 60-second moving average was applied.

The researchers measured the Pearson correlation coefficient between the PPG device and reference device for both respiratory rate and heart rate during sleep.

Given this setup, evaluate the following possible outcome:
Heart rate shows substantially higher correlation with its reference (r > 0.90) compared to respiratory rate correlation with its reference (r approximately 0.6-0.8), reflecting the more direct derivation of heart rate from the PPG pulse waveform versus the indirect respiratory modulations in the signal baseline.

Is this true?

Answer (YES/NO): NO